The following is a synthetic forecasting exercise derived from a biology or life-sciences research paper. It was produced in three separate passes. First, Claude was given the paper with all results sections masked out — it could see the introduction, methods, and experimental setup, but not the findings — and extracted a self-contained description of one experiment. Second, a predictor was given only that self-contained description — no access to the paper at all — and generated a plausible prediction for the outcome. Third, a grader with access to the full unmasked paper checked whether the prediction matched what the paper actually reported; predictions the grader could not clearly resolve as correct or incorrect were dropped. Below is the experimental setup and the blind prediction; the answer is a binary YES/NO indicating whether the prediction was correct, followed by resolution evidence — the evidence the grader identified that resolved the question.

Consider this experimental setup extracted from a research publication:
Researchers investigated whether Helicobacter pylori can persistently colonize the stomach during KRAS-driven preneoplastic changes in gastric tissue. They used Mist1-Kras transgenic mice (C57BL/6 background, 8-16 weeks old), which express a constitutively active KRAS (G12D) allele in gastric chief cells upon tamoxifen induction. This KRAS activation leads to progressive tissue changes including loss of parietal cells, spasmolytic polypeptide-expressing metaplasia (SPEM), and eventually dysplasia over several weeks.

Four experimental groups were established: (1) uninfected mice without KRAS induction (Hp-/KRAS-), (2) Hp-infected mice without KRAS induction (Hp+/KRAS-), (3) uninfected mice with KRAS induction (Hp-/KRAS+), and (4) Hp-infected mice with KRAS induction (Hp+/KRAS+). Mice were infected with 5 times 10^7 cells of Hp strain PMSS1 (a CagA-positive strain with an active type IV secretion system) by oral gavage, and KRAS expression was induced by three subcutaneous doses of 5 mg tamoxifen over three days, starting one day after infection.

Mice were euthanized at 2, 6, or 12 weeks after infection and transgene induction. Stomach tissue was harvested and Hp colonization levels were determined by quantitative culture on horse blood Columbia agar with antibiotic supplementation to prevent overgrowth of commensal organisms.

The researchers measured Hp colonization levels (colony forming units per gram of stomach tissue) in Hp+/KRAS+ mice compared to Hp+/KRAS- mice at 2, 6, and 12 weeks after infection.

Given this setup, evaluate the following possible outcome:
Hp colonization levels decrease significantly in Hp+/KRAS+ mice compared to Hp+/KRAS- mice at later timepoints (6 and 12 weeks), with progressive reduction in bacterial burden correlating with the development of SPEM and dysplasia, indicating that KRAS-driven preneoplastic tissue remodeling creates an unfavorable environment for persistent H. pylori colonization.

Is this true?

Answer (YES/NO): NO